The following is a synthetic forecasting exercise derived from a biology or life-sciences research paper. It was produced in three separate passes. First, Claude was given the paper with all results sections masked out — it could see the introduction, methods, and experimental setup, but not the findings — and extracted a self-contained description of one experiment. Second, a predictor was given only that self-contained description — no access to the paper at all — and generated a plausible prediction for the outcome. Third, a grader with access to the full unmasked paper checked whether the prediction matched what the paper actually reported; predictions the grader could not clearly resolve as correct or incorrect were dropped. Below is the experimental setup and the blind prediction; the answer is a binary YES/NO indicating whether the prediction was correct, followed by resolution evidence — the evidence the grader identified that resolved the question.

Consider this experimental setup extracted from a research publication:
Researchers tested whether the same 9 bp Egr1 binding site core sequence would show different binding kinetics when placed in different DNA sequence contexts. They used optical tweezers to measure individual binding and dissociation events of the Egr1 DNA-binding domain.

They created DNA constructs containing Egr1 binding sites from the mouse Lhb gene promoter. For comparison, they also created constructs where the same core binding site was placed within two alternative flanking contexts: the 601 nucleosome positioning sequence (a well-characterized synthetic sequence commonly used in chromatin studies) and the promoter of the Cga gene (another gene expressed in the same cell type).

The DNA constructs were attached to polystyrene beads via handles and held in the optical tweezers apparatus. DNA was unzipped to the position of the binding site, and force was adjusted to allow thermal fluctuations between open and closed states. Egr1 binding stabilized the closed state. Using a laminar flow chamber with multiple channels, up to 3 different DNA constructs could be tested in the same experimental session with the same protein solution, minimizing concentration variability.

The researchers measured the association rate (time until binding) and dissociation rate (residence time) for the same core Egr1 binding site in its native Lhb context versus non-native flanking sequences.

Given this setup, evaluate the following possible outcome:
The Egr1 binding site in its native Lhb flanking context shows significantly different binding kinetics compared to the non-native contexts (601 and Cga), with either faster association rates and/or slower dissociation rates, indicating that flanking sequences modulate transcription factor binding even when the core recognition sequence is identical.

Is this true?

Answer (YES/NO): YES